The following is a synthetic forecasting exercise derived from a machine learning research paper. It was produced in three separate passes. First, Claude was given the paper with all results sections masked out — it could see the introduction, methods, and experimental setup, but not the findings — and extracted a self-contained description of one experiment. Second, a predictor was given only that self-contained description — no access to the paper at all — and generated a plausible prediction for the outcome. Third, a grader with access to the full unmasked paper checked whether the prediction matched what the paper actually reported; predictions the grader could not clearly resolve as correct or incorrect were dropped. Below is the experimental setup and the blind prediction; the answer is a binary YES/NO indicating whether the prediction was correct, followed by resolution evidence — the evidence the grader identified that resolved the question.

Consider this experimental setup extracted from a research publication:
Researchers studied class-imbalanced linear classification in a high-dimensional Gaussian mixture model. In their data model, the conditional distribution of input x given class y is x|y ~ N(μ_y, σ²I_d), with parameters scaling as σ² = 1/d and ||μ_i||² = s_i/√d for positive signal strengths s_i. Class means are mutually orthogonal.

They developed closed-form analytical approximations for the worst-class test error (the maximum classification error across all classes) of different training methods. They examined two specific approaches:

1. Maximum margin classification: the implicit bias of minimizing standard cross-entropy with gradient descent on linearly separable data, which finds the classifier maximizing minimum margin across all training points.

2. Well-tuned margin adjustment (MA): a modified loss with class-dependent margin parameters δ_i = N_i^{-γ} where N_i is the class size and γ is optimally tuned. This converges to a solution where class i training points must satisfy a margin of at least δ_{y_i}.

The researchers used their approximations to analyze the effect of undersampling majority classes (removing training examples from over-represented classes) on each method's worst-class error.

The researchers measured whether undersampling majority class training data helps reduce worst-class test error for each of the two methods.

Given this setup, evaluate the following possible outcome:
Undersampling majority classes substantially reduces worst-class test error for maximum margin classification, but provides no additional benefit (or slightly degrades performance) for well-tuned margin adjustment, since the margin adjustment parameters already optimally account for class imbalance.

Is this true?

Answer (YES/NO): YES